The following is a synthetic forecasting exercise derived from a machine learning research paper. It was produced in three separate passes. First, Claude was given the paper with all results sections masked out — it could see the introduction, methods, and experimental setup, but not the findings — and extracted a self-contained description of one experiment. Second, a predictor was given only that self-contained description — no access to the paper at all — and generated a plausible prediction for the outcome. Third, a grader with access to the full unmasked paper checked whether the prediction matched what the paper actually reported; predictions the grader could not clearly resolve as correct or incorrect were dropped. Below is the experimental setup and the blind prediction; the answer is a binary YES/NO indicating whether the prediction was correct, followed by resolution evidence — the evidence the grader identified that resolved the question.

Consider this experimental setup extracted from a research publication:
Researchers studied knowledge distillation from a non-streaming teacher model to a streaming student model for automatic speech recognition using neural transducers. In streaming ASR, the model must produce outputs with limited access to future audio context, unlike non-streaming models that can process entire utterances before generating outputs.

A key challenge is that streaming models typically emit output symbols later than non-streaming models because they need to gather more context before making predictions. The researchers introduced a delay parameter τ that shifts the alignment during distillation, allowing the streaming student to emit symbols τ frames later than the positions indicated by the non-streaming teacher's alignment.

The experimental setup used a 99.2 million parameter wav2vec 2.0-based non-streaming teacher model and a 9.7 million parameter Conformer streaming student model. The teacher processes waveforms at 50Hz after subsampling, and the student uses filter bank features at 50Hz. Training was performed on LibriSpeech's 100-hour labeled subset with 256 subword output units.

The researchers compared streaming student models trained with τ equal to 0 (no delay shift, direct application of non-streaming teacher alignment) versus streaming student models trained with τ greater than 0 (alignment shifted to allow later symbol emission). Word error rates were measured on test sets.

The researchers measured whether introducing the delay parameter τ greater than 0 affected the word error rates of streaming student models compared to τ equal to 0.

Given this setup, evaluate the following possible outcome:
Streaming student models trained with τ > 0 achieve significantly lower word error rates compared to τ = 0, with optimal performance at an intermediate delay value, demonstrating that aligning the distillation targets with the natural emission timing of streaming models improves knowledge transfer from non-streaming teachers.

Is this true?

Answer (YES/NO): NO